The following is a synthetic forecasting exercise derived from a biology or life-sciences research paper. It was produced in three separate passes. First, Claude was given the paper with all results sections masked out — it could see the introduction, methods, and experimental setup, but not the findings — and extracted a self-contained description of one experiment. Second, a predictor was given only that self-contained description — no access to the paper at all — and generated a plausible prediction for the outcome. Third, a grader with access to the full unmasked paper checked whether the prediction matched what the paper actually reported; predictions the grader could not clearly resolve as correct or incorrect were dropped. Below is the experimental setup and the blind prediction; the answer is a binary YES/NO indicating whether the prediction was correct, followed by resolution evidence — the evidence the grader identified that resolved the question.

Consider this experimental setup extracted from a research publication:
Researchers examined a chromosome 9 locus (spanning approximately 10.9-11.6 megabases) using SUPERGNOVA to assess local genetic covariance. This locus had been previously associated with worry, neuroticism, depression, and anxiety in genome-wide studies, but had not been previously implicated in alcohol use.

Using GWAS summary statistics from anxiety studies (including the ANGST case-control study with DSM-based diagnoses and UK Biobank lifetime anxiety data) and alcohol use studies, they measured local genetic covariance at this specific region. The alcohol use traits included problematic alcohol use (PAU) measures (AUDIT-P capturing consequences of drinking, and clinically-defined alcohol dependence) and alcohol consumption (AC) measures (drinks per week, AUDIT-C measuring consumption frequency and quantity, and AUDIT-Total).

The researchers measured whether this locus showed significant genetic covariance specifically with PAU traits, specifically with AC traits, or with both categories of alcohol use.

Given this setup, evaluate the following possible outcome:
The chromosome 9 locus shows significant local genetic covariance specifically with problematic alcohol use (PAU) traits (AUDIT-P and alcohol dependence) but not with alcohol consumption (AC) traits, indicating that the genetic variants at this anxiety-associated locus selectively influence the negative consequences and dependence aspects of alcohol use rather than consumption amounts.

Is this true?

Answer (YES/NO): YES